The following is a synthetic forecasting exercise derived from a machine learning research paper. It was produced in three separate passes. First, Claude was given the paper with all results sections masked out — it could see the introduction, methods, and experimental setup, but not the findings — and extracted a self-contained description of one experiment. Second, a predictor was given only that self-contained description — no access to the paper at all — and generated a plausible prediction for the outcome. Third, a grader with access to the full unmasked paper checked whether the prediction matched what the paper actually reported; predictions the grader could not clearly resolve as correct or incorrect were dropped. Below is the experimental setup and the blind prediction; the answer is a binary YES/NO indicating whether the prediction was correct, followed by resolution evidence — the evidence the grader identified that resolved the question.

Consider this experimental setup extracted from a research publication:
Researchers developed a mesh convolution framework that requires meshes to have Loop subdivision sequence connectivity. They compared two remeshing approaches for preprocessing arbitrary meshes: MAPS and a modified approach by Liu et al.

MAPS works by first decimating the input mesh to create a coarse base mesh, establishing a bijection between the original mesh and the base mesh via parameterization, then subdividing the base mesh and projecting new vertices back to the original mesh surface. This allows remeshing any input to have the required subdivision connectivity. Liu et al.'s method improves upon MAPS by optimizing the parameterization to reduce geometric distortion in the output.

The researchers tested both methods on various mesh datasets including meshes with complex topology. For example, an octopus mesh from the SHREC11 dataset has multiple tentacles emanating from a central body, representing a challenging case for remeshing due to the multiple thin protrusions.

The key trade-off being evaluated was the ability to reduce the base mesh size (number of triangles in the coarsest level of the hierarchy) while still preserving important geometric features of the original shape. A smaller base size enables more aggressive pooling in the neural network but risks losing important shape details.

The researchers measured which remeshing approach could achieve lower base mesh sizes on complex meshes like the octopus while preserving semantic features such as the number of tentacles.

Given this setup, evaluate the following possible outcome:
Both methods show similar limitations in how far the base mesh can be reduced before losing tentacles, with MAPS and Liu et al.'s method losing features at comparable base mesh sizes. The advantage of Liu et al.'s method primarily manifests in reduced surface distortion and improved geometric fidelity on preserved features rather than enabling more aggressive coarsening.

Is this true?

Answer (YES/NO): NO